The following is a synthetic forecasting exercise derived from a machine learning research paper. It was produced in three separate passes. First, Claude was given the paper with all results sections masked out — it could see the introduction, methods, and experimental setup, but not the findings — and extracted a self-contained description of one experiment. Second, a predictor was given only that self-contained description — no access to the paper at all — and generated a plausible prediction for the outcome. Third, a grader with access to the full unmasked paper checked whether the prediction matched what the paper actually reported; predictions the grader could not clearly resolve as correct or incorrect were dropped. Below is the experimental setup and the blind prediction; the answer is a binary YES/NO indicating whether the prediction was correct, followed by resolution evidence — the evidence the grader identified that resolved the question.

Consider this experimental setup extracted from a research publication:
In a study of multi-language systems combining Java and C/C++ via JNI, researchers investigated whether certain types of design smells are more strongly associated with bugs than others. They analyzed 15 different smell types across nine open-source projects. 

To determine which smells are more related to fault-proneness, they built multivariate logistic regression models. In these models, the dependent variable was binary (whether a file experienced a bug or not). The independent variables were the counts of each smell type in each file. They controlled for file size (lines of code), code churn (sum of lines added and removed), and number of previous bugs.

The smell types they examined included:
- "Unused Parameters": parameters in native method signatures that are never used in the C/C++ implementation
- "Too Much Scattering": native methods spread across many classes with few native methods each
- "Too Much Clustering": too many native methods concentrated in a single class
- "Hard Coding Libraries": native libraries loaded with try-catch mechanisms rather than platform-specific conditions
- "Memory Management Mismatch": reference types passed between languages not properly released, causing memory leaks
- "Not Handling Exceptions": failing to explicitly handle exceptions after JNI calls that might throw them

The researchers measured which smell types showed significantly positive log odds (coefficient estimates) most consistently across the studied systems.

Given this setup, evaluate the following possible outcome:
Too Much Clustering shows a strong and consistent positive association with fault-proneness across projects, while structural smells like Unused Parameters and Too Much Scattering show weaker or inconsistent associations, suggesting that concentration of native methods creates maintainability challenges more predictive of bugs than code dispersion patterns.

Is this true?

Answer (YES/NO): NO